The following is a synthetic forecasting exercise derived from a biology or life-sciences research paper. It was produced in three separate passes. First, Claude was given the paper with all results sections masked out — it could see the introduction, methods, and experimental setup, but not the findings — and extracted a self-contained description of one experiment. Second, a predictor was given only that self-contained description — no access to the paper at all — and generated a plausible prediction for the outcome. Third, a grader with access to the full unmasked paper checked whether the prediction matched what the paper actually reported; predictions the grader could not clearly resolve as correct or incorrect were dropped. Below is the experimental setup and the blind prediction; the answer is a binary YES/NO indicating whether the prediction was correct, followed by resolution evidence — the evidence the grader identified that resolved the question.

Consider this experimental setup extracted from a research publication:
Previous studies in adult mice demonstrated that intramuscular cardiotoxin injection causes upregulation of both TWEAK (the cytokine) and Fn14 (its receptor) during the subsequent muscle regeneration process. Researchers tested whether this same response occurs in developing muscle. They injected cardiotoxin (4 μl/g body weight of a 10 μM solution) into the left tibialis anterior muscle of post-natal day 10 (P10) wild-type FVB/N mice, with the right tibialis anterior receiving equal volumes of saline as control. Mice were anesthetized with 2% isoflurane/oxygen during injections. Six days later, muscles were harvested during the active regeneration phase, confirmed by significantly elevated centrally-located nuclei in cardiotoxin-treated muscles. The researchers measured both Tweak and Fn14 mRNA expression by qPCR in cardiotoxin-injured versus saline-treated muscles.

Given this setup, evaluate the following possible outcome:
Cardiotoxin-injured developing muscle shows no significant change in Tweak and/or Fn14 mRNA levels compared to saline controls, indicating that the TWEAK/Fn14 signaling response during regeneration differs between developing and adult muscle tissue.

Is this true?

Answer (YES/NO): NO